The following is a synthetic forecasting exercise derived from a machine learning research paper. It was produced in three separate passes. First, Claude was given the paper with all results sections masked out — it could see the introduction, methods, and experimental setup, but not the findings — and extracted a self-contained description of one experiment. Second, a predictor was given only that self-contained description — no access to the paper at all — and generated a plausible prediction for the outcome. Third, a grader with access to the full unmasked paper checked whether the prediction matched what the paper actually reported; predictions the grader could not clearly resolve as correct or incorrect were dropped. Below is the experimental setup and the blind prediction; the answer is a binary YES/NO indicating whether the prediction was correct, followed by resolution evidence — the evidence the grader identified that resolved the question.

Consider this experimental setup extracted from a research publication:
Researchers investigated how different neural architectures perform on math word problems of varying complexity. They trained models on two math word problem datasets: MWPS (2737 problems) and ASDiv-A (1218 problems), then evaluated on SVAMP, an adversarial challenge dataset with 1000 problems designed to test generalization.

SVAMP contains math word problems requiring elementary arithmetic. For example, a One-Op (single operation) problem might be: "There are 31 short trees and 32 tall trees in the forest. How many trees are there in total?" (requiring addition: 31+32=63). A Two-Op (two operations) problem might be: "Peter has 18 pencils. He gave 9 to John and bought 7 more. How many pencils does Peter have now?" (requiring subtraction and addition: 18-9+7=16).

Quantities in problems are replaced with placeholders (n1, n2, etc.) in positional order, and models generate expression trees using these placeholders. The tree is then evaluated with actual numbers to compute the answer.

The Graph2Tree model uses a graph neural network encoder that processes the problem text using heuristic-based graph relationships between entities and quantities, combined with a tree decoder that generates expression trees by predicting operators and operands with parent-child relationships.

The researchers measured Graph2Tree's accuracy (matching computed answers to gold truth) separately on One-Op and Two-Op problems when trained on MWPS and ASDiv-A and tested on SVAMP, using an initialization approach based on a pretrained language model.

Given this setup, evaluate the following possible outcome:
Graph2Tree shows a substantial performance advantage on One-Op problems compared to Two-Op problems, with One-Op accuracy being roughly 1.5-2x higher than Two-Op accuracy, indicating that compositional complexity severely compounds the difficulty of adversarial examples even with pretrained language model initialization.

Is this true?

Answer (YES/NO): NO